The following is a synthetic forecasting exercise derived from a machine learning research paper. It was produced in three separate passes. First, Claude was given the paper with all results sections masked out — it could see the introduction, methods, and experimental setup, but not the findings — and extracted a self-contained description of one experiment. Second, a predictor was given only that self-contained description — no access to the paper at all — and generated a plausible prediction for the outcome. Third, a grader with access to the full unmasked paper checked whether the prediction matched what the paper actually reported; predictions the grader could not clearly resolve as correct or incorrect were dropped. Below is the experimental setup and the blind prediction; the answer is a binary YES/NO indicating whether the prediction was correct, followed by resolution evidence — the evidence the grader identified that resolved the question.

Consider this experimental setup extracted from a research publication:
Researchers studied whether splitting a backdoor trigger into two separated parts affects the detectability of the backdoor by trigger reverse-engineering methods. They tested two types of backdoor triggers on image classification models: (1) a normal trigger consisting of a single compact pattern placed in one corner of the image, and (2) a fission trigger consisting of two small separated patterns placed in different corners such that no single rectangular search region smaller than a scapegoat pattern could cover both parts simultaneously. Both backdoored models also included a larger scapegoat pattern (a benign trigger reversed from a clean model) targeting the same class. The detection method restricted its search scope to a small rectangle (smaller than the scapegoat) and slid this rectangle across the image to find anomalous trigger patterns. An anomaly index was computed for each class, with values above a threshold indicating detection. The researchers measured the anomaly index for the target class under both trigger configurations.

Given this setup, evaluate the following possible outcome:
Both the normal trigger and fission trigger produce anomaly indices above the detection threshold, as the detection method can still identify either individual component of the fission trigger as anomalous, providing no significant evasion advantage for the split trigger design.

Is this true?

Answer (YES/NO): NO